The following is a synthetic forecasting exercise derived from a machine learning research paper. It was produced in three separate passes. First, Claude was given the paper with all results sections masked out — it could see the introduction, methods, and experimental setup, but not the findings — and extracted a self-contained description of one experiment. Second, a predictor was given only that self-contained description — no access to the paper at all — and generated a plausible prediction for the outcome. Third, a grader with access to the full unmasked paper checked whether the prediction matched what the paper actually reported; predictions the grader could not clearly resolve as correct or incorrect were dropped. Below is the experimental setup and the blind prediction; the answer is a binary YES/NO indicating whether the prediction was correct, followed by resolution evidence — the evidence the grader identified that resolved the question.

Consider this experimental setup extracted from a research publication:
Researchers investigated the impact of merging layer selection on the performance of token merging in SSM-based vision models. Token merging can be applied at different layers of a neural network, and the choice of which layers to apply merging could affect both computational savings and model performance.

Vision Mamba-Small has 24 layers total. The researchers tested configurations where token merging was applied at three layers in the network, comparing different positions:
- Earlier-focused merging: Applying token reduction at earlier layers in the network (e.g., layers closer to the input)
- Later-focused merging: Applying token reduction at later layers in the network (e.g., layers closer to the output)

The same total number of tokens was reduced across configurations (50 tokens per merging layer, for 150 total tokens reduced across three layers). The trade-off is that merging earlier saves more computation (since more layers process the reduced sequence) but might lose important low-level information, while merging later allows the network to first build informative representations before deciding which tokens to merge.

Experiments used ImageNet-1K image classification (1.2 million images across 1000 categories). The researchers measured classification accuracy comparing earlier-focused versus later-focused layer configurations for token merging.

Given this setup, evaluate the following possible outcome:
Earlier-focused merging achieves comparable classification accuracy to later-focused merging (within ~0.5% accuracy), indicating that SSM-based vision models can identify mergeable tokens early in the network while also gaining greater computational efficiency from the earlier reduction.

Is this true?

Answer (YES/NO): NO